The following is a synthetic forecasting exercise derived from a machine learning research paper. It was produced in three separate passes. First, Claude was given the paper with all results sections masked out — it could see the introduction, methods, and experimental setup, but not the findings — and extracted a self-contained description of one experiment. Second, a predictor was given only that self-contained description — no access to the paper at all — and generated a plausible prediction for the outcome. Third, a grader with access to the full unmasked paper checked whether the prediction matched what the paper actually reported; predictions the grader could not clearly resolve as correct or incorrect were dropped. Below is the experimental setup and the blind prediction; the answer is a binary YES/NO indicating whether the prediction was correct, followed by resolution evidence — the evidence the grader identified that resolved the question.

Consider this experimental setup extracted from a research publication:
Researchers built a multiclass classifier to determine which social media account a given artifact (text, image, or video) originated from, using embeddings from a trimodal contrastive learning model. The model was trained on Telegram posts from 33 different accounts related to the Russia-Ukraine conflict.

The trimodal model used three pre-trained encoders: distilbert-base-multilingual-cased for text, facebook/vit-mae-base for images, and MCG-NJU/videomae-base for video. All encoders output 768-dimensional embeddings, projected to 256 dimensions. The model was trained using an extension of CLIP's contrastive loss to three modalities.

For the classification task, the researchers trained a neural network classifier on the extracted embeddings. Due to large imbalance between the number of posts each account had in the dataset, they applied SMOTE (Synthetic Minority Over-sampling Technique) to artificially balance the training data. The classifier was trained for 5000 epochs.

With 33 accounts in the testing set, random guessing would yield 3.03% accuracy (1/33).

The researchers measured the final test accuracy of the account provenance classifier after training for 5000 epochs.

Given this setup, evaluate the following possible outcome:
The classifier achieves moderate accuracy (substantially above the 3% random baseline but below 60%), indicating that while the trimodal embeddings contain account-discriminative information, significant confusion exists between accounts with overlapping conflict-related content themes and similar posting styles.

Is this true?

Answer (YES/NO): NO